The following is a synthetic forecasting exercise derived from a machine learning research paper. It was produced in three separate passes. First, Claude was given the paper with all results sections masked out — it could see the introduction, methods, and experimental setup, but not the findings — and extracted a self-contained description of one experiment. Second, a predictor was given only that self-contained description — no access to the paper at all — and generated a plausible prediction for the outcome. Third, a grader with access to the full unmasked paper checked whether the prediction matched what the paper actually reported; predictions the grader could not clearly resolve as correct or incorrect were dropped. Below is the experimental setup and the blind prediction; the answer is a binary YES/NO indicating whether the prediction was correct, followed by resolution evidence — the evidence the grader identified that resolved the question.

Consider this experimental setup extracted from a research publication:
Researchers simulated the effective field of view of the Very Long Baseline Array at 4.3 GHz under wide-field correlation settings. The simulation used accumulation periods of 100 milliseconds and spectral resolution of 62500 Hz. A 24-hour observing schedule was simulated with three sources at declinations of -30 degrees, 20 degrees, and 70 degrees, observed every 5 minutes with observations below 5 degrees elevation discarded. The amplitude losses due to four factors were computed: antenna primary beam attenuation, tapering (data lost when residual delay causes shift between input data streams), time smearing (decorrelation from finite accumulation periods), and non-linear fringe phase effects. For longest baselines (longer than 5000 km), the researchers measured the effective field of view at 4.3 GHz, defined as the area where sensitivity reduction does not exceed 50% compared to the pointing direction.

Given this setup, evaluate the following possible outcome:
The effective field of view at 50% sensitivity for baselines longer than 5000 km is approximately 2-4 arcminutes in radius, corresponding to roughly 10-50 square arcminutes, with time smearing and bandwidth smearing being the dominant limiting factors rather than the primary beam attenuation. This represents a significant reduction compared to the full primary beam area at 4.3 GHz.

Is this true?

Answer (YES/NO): YES